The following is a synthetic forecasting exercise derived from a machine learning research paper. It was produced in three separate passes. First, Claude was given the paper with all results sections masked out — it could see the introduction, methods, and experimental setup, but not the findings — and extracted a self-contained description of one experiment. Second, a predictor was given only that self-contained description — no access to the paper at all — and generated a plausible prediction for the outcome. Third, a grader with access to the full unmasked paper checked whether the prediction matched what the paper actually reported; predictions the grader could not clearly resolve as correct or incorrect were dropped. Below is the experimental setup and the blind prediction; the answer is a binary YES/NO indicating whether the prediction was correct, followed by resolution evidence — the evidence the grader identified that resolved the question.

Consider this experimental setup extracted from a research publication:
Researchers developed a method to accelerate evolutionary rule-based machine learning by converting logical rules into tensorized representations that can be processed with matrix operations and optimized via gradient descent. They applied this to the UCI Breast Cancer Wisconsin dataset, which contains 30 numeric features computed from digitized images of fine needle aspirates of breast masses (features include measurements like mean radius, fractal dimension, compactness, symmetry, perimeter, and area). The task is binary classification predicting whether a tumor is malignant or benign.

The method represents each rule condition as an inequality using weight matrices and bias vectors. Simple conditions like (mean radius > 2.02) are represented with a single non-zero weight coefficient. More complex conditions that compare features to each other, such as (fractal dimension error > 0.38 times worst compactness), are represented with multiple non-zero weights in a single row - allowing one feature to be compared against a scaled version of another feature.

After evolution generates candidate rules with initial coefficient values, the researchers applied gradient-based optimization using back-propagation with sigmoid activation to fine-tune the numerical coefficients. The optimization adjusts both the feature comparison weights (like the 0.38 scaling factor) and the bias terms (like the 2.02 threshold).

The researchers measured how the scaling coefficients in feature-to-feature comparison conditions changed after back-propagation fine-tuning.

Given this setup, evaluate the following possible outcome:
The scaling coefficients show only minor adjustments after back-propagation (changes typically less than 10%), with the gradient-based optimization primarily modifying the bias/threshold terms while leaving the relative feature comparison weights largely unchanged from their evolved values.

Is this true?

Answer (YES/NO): NO